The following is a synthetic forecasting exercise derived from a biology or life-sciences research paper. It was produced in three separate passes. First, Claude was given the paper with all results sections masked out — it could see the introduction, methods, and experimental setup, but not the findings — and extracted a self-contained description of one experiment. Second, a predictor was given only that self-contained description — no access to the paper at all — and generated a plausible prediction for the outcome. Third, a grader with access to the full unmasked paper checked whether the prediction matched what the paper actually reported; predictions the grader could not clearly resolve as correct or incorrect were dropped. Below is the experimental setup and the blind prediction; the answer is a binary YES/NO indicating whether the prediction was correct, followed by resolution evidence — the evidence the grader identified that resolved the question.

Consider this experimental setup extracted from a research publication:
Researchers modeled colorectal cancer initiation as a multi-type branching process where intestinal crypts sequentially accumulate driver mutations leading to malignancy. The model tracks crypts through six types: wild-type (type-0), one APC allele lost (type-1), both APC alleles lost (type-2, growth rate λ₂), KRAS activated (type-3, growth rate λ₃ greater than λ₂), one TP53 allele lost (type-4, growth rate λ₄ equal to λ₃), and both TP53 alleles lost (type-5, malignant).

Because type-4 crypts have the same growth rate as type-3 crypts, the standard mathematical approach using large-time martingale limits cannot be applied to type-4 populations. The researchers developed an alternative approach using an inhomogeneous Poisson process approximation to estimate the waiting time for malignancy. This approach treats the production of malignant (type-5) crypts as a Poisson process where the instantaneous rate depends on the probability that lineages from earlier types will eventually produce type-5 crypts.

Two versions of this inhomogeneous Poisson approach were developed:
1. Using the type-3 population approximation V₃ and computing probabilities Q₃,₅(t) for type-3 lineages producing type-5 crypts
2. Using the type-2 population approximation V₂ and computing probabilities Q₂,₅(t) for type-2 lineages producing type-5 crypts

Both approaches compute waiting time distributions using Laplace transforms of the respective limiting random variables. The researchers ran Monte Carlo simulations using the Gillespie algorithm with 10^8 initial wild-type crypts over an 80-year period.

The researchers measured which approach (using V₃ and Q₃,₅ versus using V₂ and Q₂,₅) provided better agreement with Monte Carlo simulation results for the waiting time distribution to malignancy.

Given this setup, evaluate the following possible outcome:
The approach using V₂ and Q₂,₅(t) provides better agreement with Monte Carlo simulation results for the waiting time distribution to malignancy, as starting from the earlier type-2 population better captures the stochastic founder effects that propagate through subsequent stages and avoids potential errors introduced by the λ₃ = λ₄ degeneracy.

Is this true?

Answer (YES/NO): YES